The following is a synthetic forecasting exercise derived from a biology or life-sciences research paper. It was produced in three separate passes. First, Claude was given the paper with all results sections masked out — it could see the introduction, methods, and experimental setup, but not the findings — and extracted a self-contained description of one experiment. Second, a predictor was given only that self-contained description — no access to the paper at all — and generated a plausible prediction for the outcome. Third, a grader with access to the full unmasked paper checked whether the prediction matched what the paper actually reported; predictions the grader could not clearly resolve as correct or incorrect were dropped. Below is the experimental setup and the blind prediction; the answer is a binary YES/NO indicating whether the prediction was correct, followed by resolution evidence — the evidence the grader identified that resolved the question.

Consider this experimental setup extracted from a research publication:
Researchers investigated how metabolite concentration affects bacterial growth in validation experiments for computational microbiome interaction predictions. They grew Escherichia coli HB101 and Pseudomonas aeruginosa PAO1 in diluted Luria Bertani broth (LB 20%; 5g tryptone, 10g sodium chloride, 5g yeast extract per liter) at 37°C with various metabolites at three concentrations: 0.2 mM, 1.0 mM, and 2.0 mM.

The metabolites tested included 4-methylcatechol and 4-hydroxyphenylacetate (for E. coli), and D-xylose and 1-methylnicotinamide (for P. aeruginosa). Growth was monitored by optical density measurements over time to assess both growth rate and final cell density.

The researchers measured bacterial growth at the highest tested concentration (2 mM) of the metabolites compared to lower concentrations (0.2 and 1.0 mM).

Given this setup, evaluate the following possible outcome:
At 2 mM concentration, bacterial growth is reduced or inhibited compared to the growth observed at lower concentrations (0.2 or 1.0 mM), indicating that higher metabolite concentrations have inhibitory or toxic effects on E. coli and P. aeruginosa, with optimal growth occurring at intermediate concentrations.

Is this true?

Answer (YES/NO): YES